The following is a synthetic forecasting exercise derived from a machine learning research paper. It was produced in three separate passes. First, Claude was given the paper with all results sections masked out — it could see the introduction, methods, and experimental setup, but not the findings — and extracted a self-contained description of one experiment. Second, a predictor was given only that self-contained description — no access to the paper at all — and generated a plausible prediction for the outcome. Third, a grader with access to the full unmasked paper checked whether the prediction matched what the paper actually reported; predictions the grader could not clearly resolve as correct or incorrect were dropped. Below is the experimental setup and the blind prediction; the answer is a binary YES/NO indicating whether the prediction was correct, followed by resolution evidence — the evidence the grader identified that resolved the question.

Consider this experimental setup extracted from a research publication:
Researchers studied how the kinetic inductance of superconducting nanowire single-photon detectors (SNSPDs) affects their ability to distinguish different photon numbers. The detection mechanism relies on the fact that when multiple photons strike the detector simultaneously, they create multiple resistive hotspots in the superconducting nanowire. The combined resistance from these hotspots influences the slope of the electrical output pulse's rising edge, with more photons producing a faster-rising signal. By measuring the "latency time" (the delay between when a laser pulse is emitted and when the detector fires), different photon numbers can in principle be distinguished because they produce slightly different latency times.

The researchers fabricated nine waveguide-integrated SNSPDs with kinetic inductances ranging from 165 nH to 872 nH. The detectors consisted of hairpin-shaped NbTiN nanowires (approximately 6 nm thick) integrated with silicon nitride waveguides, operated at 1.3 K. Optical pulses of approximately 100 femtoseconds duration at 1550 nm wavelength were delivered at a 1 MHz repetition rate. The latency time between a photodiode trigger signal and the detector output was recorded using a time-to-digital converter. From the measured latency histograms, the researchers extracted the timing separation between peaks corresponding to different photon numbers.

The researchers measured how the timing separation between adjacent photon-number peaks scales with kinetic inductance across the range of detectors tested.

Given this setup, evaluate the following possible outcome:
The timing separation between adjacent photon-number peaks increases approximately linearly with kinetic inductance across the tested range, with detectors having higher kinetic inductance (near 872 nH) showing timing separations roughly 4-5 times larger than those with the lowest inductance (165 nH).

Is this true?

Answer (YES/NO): NO